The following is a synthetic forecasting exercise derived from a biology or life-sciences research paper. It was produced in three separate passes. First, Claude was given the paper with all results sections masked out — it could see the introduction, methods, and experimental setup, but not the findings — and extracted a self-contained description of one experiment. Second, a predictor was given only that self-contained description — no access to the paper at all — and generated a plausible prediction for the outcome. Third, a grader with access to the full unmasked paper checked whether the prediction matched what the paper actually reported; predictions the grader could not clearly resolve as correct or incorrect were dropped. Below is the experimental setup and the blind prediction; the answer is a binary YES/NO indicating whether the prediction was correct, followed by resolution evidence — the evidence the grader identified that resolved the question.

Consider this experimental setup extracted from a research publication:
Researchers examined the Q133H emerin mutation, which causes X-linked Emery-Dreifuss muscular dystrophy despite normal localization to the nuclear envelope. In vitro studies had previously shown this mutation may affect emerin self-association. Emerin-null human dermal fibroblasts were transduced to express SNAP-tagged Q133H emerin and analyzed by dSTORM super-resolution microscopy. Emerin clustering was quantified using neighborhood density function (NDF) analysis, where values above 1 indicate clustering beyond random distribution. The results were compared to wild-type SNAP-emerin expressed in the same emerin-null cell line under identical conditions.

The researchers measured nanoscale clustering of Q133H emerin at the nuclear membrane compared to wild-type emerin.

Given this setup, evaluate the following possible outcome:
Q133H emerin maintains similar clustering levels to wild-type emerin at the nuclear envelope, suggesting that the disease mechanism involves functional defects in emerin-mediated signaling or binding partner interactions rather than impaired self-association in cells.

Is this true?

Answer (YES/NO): NO